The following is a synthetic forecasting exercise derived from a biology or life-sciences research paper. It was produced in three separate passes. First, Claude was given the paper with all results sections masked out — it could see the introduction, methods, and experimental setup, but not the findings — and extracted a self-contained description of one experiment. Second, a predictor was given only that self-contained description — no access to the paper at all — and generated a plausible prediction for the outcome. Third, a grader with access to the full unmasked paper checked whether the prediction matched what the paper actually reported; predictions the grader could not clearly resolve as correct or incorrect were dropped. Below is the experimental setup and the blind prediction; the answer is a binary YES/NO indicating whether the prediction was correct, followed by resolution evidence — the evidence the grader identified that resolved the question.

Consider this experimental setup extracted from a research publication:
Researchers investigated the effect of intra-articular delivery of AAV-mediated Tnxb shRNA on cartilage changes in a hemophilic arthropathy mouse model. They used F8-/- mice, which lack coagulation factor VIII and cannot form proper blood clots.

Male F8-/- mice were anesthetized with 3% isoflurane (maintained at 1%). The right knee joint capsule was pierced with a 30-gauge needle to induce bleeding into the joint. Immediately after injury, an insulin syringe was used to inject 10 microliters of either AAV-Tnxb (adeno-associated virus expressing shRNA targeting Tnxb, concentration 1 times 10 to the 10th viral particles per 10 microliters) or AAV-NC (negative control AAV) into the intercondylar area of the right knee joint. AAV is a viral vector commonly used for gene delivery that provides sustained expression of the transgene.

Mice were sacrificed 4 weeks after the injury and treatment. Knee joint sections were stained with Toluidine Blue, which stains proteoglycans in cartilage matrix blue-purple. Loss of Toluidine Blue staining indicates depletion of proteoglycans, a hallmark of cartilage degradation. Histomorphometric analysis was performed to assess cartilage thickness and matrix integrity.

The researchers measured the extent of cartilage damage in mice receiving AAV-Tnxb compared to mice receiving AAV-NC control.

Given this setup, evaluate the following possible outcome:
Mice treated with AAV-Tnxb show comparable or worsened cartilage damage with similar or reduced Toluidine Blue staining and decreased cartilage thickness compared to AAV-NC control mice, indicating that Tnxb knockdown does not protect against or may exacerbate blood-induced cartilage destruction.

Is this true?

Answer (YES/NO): YES